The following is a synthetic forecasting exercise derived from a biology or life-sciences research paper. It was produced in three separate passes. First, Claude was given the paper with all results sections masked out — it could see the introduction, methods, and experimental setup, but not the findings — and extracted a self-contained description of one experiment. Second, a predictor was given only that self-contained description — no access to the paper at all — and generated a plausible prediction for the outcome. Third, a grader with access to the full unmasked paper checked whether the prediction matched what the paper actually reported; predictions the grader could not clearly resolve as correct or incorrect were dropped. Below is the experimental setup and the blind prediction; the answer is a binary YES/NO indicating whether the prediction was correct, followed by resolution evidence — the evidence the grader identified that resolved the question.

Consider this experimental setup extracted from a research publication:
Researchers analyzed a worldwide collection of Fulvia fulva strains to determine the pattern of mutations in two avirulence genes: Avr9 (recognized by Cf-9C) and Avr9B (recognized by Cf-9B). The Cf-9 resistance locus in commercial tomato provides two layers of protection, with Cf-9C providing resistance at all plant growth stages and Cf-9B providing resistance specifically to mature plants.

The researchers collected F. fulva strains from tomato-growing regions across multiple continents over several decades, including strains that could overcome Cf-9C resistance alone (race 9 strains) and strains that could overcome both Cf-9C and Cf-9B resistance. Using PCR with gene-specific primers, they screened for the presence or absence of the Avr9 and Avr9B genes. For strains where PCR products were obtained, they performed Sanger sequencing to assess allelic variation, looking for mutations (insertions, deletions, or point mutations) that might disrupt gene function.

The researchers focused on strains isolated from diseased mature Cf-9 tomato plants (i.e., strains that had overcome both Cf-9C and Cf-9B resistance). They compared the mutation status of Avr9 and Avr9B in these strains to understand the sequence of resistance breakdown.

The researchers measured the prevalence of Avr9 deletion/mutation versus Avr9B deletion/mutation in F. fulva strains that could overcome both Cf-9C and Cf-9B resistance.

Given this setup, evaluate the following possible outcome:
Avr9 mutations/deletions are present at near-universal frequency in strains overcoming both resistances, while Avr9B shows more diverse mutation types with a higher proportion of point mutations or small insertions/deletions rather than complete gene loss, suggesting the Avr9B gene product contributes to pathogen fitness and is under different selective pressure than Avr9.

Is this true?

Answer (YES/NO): NO